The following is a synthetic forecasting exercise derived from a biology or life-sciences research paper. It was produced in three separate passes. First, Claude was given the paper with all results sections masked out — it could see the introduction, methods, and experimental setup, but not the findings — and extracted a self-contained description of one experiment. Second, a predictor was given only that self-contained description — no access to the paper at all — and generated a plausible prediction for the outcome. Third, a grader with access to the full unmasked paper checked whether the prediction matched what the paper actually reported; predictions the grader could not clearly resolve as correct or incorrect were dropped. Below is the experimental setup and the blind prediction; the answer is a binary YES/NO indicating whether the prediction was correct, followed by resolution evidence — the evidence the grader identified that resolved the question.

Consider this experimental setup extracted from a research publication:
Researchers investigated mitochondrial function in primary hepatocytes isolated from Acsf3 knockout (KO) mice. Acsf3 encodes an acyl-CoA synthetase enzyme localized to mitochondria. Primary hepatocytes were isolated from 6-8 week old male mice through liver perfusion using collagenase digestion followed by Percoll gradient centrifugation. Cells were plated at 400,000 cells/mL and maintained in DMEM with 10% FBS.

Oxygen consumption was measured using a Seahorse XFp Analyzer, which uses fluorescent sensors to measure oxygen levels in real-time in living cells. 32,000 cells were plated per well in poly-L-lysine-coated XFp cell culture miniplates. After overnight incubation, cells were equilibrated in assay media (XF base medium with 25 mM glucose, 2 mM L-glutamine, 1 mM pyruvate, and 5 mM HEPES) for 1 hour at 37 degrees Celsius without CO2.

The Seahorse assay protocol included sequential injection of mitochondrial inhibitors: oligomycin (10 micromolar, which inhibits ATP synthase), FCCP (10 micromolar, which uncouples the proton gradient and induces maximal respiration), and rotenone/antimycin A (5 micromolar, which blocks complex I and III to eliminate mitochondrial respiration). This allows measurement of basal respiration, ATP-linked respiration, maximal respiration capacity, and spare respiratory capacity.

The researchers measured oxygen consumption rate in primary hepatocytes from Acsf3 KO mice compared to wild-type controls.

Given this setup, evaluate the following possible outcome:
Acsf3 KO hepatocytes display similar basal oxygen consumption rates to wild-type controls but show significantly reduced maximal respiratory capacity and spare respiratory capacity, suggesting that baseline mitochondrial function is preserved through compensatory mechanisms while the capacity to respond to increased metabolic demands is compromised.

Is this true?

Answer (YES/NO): NO